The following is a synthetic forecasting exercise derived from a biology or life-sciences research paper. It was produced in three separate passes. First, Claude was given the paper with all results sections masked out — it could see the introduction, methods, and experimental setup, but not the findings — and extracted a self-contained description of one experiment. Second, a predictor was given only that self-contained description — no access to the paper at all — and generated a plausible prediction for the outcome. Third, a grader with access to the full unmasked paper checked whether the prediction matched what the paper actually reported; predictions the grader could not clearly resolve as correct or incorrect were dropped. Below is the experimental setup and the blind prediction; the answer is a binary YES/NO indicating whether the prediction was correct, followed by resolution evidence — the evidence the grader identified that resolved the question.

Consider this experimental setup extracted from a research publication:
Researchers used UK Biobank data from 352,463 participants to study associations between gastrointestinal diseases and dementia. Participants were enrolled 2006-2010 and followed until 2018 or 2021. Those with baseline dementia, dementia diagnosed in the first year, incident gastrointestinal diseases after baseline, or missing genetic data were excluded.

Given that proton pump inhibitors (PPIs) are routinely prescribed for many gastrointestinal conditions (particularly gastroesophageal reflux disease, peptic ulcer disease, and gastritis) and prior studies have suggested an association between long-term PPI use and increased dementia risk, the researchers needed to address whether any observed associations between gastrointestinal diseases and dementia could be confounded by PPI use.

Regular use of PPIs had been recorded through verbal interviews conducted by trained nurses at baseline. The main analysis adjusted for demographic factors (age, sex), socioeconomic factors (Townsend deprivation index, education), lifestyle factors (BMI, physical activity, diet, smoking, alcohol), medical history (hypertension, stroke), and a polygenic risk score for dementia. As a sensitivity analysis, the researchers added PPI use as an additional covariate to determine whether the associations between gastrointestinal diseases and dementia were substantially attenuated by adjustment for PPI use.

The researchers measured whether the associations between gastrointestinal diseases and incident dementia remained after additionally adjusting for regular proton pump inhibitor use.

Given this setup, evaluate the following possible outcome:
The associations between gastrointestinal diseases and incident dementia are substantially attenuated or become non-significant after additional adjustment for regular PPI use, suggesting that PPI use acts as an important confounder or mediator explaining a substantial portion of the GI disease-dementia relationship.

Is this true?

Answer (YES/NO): NO